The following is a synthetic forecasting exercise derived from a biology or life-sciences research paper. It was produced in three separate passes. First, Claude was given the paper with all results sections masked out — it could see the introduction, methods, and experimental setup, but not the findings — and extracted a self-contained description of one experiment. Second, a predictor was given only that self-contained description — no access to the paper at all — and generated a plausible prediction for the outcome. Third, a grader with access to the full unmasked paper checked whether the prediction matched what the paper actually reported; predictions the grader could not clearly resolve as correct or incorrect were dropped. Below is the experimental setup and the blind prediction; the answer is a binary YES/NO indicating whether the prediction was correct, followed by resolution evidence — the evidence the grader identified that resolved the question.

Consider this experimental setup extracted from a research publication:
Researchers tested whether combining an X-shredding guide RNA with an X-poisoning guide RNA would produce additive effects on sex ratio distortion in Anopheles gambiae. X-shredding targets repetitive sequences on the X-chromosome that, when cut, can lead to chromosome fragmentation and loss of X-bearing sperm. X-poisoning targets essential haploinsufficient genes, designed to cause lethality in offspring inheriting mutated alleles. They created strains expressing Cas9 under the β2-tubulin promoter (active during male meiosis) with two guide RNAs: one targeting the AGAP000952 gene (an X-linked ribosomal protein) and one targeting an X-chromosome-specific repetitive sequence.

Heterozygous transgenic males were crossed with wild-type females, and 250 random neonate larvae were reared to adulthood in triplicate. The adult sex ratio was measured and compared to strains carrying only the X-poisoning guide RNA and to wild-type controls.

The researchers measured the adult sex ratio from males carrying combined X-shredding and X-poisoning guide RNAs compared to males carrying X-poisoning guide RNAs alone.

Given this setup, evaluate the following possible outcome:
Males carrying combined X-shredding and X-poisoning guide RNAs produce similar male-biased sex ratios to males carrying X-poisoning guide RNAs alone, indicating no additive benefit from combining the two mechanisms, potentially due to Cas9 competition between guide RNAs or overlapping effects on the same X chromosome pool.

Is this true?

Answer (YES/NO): NO